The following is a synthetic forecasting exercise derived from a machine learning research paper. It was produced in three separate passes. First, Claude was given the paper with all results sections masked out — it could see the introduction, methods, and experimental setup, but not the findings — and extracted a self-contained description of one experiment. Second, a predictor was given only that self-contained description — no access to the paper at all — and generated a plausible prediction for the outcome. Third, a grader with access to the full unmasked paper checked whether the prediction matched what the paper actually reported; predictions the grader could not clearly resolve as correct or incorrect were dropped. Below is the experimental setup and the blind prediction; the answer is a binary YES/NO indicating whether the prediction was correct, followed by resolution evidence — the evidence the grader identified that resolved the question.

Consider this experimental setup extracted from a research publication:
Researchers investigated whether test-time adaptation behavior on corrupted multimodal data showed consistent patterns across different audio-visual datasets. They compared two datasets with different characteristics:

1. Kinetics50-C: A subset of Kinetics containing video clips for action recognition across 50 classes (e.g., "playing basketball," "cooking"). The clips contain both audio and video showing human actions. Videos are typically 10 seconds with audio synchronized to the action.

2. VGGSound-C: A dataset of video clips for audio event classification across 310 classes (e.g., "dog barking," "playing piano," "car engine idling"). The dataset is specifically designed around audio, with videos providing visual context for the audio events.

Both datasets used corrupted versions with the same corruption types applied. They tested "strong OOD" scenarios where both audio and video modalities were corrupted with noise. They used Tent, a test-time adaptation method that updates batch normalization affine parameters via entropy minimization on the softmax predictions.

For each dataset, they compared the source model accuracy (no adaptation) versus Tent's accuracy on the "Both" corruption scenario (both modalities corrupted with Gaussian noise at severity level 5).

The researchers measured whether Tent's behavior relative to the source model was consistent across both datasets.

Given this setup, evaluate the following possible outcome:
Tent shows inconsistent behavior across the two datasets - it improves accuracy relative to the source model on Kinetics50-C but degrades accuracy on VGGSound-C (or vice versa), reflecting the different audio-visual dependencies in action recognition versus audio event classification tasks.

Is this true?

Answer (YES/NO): NO